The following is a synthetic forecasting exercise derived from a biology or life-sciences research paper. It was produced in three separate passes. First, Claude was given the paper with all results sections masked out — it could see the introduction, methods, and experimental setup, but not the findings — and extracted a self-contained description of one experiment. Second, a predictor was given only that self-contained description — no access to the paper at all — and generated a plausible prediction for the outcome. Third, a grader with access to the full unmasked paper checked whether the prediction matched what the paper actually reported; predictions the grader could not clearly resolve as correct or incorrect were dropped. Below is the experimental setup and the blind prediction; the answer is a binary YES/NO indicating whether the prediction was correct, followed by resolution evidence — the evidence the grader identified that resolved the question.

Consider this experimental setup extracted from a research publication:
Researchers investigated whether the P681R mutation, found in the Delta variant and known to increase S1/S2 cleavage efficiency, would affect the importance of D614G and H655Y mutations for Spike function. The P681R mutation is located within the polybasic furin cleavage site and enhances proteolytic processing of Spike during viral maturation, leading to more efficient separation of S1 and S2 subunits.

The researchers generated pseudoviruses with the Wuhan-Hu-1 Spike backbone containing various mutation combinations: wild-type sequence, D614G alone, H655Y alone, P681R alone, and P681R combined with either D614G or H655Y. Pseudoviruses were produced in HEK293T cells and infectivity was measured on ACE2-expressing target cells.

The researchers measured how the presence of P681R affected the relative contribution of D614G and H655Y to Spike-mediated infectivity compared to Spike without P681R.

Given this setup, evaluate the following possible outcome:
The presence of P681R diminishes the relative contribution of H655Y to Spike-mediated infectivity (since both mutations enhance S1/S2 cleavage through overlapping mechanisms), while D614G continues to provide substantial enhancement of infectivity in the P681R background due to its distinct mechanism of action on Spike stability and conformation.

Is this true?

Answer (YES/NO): NO